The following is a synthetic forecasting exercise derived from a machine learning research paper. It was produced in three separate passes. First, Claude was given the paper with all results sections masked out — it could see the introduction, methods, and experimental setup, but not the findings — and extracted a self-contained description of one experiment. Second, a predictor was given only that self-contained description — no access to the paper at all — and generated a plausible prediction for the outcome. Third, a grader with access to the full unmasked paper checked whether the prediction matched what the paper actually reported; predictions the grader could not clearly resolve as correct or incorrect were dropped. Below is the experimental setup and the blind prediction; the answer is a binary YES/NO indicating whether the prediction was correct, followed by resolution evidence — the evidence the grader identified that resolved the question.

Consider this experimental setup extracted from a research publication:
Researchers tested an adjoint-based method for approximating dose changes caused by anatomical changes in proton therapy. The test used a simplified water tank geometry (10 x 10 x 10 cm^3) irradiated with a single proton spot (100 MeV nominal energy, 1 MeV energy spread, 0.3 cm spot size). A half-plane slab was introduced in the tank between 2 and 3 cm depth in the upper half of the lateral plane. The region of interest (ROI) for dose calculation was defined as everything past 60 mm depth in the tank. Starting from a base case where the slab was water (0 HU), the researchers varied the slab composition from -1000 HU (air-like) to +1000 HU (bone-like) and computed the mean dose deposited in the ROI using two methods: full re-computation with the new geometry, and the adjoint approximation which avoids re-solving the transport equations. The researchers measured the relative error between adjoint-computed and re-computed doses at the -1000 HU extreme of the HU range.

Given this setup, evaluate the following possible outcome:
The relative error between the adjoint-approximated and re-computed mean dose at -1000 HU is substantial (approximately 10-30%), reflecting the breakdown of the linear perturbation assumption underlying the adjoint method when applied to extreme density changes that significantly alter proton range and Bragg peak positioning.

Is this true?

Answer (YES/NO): NO